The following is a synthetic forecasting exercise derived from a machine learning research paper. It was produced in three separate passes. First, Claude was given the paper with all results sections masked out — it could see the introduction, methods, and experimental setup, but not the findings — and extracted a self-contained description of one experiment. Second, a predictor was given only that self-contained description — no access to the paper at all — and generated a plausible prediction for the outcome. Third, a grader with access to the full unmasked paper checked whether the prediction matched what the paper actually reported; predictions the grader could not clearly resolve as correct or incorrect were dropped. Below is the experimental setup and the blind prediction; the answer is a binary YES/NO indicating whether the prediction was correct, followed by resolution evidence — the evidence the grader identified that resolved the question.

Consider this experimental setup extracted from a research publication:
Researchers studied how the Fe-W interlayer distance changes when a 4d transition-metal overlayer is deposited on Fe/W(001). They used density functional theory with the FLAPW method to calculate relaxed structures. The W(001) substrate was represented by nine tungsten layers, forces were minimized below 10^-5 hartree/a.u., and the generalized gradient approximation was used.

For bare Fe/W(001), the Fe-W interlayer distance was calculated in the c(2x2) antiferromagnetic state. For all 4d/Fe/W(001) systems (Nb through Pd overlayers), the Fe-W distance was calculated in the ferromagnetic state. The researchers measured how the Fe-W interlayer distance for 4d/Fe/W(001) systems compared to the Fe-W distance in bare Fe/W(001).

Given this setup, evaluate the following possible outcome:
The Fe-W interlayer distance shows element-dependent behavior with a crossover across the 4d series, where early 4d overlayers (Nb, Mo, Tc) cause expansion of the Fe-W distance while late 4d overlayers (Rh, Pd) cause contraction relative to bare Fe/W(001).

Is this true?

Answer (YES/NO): NO